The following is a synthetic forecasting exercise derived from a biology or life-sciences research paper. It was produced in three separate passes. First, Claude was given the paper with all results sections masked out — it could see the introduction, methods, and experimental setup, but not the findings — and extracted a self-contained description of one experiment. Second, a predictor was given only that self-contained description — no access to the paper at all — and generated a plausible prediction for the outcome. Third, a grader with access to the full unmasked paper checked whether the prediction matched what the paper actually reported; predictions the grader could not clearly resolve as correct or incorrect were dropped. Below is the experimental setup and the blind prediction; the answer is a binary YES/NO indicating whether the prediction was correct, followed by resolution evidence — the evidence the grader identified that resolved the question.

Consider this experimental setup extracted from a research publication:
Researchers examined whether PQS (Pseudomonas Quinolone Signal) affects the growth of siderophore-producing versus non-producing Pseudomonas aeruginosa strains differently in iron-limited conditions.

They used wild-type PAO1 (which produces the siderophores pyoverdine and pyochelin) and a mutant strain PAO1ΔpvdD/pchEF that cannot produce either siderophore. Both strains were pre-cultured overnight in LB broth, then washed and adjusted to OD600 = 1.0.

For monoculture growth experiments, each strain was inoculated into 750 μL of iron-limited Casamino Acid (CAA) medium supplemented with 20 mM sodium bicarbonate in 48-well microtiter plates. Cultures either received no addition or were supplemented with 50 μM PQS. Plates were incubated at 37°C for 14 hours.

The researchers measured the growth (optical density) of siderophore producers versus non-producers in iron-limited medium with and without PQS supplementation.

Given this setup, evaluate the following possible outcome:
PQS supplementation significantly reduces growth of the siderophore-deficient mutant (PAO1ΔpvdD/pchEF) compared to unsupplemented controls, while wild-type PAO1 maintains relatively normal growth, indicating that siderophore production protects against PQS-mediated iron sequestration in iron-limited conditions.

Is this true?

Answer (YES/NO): NO